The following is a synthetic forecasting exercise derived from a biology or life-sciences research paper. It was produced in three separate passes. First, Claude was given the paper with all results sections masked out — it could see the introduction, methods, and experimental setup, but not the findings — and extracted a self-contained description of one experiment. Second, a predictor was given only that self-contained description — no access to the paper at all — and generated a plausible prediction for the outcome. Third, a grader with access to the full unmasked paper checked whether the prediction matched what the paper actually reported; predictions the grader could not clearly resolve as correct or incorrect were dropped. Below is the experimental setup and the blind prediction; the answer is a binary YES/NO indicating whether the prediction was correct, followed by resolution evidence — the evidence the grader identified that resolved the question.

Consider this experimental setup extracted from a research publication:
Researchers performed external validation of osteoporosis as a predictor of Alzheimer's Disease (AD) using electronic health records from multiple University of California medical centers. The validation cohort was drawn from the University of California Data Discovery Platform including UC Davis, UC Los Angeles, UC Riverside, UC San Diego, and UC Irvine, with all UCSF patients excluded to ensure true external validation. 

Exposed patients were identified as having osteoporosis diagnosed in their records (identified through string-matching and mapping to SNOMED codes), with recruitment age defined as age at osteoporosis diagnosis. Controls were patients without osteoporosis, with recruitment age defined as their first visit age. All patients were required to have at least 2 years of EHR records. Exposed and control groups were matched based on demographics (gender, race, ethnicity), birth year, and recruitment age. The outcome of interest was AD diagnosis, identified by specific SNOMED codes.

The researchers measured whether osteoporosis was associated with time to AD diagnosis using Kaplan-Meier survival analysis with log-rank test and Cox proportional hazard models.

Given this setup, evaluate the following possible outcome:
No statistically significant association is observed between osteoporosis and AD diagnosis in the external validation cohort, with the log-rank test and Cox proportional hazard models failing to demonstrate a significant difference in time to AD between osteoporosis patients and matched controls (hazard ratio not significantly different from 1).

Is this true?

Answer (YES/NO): NO